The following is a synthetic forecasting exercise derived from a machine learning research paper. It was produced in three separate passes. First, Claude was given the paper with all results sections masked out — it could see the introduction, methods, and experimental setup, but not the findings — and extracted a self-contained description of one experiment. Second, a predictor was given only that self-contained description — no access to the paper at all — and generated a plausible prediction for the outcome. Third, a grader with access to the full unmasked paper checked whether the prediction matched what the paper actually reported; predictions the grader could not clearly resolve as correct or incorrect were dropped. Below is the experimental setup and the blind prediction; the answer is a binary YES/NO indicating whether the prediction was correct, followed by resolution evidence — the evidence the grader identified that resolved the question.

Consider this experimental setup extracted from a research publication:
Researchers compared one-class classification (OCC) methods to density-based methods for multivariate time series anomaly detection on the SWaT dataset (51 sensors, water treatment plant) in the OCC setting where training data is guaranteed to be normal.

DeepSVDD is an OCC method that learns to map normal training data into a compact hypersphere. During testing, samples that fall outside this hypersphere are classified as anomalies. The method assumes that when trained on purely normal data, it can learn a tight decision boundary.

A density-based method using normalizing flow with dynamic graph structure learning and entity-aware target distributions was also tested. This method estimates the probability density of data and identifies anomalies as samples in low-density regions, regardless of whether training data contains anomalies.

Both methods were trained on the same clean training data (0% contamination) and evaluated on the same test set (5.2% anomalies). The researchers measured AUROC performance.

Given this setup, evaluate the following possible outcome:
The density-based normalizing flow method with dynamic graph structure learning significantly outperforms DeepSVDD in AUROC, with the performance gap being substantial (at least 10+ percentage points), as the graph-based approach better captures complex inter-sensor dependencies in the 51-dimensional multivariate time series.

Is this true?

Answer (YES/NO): NO